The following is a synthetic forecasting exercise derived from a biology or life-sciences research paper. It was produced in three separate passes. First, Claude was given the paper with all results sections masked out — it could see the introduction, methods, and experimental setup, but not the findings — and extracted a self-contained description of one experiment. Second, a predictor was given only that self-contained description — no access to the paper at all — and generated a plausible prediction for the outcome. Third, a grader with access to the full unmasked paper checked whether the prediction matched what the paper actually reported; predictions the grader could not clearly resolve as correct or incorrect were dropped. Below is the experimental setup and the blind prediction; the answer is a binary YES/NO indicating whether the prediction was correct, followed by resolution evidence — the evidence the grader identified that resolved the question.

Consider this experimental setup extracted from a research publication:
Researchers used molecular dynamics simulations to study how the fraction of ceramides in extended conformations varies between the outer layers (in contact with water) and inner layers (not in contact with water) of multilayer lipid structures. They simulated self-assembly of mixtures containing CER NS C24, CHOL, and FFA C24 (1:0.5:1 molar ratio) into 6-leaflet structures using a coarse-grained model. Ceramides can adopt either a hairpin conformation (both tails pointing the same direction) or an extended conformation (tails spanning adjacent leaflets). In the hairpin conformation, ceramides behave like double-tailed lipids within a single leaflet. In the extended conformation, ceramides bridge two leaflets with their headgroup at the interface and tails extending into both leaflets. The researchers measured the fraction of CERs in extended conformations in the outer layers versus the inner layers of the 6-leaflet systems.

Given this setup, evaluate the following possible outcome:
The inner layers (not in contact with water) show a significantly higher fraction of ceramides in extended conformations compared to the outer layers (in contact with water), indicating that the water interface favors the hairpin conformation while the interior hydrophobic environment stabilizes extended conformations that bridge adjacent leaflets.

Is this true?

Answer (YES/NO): YES